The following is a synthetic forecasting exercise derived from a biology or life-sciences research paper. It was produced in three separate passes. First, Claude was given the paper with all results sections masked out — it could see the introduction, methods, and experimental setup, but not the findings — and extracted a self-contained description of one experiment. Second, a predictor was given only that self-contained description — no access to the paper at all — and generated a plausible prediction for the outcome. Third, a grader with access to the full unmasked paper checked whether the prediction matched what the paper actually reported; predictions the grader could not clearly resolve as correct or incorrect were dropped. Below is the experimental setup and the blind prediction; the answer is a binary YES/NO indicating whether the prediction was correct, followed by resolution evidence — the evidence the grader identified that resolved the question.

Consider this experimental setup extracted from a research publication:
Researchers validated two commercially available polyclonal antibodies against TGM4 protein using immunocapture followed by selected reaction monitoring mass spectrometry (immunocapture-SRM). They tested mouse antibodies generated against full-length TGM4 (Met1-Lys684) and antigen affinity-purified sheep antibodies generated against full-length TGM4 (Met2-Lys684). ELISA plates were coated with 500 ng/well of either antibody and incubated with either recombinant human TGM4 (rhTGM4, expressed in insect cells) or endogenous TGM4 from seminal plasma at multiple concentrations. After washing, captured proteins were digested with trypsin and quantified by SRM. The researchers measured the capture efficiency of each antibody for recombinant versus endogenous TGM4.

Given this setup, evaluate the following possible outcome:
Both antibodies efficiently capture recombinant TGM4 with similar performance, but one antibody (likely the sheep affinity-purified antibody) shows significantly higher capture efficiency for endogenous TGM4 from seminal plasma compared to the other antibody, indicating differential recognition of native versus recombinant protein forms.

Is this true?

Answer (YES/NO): NO